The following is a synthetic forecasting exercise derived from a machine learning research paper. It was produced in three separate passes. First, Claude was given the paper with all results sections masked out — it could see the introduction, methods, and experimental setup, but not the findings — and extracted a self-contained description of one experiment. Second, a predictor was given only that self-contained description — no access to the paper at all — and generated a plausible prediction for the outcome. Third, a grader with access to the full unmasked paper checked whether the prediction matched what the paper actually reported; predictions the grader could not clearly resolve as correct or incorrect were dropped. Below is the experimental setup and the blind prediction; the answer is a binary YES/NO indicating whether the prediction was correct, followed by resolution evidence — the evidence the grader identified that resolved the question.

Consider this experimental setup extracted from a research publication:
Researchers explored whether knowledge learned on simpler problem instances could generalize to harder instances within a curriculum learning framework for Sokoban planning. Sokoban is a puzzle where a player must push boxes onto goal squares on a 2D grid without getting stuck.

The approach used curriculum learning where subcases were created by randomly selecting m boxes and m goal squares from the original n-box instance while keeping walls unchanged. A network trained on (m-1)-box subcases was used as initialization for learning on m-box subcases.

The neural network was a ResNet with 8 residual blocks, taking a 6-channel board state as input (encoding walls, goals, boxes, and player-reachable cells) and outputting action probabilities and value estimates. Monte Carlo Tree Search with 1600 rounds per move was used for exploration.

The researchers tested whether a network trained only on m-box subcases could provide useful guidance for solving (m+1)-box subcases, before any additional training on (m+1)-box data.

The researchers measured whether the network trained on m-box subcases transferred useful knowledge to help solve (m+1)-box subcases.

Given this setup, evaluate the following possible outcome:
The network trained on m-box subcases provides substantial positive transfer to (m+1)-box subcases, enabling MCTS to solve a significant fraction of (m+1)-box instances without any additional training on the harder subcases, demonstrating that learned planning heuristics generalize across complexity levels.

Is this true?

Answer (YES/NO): YES